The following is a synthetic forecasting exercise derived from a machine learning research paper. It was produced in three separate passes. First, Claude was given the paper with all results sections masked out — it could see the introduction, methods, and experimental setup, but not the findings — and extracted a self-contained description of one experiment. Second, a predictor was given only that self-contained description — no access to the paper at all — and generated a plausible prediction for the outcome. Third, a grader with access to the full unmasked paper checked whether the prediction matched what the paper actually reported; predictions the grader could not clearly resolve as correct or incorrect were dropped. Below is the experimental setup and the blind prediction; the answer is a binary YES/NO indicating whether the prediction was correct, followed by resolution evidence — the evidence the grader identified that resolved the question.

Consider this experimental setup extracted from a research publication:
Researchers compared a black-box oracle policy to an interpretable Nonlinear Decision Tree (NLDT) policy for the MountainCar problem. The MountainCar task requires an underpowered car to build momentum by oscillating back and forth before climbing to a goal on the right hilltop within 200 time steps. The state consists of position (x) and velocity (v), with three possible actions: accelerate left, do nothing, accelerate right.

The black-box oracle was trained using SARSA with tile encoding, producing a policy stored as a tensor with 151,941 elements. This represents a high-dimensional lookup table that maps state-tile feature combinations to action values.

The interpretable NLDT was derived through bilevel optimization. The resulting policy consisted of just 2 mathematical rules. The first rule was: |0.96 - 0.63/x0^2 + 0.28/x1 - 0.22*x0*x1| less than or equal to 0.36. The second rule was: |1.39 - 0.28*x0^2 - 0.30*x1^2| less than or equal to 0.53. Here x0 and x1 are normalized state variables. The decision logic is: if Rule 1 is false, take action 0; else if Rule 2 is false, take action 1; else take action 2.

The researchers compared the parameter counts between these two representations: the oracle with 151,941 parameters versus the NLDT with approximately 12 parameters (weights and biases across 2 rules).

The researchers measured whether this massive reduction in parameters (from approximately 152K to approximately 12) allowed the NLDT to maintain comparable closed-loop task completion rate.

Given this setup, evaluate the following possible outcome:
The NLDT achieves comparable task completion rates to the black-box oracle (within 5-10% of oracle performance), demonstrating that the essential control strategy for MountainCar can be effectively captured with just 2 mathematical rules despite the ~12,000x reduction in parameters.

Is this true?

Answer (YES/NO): YES